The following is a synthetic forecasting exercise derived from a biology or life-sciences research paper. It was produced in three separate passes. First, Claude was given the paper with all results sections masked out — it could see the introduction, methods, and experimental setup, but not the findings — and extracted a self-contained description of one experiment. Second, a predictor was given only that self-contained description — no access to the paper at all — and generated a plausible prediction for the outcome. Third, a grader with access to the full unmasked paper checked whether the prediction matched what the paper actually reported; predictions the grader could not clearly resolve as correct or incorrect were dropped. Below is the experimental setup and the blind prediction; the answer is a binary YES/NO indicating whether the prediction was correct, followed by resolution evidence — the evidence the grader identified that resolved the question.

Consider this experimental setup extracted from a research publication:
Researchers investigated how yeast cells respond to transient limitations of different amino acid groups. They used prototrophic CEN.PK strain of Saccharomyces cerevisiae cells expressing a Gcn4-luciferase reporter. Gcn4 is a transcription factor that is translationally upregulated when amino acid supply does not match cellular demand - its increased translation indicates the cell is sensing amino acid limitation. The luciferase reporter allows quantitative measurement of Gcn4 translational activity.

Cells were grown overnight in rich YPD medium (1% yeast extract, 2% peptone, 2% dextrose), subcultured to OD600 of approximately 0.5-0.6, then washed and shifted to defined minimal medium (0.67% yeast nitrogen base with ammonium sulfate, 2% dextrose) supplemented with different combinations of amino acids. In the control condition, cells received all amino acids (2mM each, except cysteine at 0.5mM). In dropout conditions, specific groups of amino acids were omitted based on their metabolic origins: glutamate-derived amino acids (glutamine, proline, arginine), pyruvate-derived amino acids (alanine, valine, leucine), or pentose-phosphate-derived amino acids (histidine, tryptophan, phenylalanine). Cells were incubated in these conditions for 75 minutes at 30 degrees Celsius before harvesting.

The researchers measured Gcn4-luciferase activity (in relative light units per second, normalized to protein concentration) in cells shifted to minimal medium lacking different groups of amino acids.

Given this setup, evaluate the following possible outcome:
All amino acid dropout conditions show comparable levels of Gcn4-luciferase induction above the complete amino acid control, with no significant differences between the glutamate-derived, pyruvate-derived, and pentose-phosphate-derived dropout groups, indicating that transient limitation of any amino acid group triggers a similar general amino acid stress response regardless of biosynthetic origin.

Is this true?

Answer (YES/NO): NO